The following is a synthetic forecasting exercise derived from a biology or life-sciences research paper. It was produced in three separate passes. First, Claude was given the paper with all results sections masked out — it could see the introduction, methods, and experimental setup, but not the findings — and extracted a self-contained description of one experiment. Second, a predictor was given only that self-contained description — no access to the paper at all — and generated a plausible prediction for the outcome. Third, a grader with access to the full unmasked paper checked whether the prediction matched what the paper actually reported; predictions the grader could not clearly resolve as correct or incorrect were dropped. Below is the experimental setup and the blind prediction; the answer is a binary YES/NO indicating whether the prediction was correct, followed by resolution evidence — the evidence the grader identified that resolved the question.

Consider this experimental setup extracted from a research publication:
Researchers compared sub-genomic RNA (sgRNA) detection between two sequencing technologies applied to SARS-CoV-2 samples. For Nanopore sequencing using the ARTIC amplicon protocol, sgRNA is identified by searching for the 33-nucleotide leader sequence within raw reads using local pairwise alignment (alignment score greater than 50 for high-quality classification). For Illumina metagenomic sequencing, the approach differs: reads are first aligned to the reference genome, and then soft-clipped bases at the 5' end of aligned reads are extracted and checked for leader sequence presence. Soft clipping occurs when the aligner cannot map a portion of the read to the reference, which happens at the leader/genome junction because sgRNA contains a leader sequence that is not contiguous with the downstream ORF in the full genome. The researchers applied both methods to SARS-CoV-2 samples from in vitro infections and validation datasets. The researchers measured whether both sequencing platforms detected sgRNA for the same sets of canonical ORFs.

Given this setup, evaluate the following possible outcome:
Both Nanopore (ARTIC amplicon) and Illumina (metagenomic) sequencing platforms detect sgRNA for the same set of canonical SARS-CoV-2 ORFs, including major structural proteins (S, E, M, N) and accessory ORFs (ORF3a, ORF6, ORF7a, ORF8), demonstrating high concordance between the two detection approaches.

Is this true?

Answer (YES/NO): YES